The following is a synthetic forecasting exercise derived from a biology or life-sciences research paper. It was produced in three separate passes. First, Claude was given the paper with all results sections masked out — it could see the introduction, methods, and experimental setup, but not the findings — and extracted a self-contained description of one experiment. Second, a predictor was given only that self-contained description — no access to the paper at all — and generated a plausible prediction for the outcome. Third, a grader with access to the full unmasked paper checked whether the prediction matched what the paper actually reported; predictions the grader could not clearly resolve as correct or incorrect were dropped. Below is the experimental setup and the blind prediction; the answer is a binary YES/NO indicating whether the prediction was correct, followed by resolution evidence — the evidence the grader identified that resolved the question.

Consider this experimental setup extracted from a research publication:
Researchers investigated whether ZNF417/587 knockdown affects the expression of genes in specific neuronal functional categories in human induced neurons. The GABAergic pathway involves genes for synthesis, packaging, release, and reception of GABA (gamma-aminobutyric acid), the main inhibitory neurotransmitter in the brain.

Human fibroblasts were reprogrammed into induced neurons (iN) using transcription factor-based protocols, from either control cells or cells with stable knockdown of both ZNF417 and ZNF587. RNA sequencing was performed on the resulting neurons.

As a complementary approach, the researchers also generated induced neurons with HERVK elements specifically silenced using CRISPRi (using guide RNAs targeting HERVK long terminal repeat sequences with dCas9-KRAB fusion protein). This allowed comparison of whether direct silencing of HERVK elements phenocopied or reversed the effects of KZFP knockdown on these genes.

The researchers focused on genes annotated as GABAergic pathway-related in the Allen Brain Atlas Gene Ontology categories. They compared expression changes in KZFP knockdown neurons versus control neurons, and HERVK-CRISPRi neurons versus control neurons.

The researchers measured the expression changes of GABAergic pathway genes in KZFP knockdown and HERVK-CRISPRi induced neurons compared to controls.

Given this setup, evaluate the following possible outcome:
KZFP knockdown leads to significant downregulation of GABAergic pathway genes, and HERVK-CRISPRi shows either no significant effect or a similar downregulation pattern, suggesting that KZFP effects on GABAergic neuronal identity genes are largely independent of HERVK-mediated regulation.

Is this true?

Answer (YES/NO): NO